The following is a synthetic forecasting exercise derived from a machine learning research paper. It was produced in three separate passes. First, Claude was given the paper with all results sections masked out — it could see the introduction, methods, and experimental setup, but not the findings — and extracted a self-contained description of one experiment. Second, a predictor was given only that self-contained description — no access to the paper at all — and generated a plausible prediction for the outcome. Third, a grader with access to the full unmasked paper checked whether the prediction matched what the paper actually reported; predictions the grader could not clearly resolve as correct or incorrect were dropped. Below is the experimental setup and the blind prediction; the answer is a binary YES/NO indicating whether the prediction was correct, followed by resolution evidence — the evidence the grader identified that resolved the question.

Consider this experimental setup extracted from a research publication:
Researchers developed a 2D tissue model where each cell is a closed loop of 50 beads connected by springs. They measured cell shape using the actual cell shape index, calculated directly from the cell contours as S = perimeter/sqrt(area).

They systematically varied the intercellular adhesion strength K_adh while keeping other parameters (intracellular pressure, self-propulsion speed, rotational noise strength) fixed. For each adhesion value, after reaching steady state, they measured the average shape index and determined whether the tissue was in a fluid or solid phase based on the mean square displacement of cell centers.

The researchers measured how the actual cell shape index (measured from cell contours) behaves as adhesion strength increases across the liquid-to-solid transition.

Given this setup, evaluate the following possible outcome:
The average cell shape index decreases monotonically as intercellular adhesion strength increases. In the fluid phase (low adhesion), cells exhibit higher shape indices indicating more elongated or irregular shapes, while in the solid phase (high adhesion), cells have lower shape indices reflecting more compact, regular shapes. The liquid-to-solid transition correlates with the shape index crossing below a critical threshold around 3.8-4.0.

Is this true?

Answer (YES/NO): NO